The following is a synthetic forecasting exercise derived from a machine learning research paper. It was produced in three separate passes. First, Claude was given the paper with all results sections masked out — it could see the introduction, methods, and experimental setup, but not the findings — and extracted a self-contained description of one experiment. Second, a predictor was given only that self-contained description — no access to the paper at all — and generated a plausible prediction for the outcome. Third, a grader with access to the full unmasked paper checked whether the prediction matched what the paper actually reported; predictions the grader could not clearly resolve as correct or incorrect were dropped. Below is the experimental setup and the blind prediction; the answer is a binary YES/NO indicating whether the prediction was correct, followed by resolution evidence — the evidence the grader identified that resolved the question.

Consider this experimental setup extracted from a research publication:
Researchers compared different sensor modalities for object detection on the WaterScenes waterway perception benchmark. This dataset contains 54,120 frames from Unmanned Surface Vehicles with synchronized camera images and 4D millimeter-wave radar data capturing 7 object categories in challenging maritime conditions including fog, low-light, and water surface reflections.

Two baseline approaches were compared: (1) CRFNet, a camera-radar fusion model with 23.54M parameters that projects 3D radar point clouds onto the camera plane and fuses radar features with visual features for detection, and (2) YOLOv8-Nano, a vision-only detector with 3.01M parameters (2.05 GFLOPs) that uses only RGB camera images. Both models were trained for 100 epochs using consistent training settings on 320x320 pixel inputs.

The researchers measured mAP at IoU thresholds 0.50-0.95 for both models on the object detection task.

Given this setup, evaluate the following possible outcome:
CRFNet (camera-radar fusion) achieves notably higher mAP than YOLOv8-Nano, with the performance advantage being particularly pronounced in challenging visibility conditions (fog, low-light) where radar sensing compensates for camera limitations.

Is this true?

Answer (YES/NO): NO